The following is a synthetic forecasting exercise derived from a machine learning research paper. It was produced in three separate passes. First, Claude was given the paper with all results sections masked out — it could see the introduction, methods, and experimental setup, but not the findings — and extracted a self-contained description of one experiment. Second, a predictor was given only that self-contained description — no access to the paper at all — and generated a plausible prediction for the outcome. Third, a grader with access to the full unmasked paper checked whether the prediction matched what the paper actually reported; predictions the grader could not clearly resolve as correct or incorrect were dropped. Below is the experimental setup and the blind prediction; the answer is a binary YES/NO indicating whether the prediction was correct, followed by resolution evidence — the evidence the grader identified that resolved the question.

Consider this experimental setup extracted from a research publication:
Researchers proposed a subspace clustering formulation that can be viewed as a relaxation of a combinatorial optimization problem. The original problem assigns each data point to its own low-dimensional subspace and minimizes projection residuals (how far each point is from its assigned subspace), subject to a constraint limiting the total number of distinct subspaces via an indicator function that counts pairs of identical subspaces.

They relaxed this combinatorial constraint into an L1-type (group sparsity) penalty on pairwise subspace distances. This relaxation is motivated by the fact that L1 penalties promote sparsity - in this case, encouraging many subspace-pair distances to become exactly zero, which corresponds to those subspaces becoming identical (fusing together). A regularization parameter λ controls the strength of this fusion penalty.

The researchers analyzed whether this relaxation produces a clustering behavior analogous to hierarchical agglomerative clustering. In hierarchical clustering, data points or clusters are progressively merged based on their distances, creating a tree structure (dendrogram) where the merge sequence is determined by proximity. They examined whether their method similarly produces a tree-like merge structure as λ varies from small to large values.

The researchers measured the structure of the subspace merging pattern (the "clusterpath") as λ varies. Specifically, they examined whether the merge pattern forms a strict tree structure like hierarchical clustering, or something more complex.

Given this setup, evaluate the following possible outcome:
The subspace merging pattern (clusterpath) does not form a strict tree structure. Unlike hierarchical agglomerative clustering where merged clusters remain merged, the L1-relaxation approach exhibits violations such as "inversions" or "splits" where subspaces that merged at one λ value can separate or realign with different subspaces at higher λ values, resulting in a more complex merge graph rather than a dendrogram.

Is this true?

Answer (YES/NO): YES